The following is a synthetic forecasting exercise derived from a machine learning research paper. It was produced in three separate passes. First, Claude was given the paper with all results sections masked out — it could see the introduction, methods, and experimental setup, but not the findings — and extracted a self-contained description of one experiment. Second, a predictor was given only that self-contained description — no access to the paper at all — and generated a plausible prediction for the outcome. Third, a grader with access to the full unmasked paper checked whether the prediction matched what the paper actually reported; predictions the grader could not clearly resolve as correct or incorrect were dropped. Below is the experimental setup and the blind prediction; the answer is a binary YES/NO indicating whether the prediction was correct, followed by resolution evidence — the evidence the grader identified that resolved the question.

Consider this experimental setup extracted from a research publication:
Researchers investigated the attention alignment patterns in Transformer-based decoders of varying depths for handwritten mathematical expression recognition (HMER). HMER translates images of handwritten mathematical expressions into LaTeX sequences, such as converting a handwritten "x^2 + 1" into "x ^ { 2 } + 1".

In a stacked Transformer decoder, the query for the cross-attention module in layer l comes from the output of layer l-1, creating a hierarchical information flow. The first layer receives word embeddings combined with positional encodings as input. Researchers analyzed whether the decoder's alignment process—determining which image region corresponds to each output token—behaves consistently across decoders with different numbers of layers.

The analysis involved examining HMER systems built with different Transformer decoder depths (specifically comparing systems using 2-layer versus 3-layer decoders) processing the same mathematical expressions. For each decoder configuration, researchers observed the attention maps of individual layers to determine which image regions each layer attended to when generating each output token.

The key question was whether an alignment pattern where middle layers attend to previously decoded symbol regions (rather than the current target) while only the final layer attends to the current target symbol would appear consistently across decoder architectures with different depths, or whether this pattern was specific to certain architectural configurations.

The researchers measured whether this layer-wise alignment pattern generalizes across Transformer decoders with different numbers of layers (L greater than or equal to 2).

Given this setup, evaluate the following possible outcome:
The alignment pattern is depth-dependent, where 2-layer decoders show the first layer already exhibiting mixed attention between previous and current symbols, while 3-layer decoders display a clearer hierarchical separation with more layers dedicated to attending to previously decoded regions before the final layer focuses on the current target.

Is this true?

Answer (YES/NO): NO